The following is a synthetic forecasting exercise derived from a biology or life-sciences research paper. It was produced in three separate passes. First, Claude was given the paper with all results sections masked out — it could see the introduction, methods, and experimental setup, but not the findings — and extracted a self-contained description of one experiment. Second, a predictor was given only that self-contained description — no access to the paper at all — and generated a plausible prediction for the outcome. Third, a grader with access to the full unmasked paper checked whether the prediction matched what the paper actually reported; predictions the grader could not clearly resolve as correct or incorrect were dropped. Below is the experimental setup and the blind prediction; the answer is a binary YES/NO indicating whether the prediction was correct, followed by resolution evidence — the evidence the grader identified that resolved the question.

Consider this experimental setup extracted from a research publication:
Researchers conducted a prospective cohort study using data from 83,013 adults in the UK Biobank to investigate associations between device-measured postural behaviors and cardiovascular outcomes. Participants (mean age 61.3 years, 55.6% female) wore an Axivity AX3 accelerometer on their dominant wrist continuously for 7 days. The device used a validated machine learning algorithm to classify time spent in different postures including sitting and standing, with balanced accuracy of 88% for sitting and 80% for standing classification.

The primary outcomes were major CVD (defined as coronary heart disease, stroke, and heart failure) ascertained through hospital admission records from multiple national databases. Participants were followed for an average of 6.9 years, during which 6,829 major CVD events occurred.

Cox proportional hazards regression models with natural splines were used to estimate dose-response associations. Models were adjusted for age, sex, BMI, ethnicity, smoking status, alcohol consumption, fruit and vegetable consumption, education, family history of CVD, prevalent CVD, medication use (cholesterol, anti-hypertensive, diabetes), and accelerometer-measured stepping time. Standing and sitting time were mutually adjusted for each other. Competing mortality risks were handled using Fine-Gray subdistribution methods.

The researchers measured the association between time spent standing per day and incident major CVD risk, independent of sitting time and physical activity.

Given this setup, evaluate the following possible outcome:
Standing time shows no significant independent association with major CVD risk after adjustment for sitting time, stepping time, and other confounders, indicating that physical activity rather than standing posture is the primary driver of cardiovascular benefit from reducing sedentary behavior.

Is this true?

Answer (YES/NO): YES